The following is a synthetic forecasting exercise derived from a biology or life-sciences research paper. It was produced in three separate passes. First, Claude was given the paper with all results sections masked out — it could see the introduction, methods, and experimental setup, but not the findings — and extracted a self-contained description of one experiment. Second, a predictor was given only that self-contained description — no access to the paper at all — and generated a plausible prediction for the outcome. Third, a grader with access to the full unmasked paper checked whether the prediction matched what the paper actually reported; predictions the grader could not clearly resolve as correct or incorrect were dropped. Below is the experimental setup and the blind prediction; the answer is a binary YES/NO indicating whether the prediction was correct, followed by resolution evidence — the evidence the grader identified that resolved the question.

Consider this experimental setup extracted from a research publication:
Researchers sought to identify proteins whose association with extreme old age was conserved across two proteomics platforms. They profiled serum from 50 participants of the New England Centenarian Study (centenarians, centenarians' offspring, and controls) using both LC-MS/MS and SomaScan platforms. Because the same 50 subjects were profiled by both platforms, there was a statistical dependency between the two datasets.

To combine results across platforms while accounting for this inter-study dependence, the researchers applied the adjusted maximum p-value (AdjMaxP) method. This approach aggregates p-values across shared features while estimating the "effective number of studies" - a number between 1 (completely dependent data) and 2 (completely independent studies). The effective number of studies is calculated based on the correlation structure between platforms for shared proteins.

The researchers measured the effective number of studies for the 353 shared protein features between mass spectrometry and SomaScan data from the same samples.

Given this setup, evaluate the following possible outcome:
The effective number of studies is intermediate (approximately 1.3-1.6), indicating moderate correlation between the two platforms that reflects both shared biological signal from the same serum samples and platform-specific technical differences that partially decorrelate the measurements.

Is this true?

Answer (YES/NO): NO